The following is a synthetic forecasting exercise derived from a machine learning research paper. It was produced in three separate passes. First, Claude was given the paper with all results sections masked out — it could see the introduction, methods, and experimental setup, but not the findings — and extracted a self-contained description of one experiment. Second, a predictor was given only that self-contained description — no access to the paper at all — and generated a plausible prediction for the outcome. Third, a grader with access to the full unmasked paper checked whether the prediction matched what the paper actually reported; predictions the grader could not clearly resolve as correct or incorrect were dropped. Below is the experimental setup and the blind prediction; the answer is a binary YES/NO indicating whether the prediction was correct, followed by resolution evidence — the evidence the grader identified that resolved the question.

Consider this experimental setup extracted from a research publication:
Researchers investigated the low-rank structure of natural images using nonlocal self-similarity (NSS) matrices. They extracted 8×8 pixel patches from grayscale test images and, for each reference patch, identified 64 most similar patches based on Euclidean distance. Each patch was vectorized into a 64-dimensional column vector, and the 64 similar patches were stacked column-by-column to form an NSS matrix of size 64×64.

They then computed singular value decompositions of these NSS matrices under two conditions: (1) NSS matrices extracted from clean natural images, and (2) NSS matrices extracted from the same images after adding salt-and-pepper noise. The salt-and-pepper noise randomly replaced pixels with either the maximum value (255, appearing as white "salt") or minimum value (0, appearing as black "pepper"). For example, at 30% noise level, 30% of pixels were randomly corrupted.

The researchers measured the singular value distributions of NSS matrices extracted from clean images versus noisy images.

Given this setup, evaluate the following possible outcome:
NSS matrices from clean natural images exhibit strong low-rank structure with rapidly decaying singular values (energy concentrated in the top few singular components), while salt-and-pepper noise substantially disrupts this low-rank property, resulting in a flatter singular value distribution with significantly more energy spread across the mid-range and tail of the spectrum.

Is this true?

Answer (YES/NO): YES